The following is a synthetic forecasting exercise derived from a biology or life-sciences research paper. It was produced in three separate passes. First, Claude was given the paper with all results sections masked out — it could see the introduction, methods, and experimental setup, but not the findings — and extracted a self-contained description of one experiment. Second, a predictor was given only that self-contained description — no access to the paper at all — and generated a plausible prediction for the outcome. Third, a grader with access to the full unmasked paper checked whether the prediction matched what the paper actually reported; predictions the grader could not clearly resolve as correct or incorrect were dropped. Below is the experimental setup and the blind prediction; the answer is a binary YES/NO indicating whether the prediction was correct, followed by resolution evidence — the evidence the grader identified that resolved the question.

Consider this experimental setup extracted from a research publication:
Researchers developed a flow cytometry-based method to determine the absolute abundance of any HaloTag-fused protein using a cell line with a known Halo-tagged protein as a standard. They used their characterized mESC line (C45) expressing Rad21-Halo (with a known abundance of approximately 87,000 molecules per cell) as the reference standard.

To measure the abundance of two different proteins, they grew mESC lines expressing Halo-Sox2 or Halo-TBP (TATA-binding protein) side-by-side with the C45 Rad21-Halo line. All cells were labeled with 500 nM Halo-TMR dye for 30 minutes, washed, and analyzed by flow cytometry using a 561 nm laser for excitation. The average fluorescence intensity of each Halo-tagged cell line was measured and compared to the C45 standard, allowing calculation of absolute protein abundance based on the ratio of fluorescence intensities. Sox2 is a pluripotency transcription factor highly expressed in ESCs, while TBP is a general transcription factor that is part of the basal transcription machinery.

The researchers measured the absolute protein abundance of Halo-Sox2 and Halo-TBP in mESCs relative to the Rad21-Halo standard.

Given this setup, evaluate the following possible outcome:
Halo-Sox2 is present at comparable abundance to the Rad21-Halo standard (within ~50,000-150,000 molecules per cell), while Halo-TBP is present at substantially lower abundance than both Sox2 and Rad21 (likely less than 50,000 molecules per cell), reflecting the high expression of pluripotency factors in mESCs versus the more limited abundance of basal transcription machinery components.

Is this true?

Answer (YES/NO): NO